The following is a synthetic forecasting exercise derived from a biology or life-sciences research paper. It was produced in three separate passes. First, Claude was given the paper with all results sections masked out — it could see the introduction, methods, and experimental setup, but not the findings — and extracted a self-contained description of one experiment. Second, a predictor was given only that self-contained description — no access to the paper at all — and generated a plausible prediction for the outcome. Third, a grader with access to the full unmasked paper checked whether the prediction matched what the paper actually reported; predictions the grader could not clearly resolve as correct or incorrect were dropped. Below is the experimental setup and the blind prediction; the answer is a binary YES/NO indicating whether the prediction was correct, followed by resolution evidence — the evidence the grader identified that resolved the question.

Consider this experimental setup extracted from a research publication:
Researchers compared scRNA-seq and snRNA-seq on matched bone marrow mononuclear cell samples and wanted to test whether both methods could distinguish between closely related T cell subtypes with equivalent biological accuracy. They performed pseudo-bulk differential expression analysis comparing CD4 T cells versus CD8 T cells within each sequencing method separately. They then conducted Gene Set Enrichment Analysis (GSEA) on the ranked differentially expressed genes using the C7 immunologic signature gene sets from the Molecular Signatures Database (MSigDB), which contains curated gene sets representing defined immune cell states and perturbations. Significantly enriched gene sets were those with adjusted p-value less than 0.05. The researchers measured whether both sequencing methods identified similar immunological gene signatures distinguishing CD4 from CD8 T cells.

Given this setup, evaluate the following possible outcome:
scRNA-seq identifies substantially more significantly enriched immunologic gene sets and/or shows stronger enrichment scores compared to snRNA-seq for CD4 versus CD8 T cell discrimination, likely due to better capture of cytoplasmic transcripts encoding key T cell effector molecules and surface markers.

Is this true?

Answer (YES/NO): NO